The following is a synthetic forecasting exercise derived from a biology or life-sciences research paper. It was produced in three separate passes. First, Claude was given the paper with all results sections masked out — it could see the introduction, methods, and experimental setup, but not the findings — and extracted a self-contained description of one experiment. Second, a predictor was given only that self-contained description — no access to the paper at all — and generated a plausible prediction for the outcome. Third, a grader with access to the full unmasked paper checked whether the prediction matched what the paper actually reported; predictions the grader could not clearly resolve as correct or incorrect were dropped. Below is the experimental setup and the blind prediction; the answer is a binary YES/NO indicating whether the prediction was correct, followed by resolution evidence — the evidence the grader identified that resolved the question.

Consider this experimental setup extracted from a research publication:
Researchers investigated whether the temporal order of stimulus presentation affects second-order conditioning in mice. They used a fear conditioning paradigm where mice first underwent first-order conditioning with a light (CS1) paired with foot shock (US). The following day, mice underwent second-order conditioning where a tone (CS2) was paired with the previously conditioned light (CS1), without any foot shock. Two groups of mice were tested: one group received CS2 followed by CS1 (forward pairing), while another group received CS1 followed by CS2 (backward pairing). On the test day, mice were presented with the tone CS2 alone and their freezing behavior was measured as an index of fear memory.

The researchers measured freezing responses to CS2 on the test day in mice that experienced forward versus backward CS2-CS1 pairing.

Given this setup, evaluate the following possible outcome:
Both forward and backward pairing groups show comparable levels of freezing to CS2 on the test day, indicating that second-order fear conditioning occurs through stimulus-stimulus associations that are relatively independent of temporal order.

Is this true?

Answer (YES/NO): NO